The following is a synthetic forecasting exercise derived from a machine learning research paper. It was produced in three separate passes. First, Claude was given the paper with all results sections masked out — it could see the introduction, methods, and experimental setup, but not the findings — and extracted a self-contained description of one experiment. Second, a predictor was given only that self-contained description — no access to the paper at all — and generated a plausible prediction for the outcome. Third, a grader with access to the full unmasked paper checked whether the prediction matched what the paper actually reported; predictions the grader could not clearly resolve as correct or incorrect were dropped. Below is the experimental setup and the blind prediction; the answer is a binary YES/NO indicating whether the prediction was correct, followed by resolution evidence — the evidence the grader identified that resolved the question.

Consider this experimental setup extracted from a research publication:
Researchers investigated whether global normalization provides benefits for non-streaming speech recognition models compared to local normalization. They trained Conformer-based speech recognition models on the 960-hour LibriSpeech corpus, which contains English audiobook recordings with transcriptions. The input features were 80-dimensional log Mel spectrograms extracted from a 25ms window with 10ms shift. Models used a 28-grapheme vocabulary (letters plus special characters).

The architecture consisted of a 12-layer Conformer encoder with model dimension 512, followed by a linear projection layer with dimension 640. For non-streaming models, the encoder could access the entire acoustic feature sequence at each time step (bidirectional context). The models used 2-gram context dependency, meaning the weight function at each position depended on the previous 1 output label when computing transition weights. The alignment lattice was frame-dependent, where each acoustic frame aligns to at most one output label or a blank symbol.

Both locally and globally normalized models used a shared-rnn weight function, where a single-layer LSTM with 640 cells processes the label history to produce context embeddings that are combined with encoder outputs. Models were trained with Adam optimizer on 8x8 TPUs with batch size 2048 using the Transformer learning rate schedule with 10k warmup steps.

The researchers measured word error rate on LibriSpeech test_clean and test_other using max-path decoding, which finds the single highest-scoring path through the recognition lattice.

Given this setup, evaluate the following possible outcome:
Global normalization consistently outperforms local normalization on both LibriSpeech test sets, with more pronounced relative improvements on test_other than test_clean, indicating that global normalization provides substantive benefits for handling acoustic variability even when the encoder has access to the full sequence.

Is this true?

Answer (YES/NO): NO